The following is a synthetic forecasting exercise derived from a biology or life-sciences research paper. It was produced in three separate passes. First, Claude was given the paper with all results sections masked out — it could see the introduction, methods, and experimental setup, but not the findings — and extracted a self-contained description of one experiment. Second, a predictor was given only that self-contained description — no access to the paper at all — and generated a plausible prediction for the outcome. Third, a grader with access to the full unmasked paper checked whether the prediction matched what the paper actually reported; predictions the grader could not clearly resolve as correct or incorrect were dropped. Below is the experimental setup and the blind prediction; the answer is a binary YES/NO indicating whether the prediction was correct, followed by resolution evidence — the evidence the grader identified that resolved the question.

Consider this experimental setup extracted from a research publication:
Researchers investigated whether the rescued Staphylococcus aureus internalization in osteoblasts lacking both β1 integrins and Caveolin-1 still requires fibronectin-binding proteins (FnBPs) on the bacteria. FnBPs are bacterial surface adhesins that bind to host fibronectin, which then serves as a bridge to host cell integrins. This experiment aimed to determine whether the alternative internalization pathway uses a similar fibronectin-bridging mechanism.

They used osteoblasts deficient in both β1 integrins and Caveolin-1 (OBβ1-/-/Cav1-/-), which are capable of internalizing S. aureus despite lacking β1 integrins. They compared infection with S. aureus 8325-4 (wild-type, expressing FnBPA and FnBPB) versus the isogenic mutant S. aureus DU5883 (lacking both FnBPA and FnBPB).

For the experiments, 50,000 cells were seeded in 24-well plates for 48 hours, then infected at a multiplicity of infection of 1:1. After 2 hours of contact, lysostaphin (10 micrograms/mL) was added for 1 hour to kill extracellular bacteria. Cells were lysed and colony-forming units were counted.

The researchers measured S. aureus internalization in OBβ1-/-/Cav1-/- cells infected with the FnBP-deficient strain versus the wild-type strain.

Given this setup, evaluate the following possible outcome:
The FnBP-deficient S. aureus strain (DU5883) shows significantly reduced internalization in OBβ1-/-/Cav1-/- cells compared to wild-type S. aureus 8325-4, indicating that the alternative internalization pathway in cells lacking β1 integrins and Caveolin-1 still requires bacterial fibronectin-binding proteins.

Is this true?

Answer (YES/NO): YES